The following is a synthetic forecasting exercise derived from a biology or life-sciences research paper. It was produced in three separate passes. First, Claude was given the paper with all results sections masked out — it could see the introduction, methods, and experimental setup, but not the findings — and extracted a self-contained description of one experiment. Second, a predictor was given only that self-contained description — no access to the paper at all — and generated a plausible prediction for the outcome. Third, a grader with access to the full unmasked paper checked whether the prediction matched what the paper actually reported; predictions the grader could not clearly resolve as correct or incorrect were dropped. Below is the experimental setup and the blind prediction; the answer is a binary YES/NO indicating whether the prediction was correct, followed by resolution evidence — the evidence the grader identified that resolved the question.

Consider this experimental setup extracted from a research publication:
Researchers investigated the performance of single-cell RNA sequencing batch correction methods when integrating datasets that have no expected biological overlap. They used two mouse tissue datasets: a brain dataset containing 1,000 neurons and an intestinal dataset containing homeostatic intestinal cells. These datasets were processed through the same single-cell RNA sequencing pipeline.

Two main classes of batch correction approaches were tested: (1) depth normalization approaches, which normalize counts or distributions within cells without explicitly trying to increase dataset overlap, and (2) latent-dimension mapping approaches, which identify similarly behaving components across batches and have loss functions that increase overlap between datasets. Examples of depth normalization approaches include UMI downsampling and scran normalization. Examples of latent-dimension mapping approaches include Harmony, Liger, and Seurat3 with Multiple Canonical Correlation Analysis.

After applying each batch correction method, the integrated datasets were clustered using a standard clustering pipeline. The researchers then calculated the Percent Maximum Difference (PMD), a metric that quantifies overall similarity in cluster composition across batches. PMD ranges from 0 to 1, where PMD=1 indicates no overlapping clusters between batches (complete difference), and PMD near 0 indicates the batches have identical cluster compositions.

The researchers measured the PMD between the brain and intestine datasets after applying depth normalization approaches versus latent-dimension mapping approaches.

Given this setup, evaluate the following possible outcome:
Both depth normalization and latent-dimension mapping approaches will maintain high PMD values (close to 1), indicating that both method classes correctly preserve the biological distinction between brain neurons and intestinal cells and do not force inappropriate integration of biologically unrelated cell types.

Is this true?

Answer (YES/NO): NO